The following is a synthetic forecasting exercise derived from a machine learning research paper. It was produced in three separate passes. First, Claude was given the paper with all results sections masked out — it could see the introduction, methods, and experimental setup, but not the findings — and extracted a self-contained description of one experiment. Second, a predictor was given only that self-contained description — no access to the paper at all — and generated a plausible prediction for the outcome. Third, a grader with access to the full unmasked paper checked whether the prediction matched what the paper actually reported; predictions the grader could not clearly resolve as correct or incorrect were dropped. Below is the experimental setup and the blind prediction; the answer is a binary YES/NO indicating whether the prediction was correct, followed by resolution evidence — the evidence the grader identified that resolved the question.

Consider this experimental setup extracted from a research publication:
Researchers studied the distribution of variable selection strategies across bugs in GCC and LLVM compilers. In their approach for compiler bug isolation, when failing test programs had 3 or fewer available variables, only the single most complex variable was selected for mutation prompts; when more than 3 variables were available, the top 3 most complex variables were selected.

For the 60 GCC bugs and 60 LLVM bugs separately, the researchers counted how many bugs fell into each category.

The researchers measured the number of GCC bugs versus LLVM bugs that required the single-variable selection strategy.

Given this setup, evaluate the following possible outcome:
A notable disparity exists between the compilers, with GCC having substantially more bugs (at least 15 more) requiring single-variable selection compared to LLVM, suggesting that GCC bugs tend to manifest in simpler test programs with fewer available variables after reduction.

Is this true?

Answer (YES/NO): NO